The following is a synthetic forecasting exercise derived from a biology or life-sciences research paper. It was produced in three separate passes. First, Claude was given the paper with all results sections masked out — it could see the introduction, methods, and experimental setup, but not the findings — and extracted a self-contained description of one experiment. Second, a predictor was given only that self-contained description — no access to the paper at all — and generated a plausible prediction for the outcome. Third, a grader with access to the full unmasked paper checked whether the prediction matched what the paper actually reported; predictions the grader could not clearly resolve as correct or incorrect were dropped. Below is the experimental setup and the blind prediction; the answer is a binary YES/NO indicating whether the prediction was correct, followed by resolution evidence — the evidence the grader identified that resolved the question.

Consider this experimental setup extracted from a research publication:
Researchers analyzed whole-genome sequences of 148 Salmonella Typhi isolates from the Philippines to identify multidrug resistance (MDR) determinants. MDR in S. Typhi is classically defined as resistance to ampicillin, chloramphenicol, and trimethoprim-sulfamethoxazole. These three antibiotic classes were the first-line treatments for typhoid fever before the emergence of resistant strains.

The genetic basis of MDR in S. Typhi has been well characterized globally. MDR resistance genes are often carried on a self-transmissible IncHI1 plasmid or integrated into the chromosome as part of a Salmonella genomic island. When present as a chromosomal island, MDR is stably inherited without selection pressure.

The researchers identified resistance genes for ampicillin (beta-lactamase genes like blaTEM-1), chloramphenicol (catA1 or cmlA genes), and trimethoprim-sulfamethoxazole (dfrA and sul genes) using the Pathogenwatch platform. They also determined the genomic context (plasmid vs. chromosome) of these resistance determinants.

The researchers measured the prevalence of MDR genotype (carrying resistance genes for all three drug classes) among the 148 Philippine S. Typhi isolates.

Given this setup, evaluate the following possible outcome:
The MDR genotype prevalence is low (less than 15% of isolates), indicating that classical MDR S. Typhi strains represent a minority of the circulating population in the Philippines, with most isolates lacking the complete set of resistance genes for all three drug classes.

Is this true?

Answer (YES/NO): YES